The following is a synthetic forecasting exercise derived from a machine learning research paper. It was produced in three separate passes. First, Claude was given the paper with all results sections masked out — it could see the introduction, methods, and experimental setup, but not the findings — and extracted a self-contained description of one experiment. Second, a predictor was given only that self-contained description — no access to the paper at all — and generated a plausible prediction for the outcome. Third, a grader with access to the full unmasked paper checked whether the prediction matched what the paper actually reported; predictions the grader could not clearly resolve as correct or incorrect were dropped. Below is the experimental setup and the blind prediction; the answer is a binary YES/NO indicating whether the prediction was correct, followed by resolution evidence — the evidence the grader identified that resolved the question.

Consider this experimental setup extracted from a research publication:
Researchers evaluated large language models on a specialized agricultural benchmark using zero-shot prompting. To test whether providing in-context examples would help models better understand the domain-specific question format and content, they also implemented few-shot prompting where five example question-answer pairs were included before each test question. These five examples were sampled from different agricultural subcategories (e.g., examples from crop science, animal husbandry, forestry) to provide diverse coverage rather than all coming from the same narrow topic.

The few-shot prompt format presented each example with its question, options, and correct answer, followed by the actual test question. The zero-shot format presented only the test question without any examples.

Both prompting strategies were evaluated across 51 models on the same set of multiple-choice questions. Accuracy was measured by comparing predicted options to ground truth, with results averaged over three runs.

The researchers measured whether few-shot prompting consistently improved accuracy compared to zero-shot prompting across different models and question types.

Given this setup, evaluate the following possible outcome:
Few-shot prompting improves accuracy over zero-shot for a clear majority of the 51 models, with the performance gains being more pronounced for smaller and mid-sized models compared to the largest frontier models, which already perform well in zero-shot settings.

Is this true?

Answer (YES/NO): NO